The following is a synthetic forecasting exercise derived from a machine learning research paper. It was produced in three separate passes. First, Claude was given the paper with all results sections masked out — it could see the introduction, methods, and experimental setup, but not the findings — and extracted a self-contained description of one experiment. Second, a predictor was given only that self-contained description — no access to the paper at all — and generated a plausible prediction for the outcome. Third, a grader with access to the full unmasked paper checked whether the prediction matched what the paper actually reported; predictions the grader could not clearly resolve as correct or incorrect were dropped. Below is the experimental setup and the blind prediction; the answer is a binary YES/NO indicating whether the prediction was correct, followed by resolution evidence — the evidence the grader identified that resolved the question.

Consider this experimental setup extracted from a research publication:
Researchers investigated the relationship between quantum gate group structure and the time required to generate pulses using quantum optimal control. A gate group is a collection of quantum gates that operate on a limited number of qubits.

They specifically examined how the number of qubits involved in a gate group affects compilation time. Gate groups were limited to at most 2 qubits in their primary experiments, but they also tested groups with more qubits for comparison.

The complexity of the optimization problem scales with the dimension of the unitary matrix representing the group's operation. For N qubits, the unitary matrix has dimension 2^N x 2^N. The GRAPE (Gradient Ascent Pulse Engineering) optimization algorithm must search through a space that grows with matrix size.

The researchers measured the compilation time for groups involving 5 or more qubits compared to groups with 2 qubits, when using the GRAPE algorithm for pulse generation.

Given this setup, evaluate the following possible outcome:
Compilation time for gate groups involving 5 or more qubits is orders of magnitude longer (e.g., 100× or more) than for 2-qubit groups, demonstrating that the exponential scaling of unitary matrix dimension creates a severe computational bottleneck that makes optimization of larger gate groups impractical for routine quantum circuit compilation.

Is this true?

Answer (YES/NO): YES